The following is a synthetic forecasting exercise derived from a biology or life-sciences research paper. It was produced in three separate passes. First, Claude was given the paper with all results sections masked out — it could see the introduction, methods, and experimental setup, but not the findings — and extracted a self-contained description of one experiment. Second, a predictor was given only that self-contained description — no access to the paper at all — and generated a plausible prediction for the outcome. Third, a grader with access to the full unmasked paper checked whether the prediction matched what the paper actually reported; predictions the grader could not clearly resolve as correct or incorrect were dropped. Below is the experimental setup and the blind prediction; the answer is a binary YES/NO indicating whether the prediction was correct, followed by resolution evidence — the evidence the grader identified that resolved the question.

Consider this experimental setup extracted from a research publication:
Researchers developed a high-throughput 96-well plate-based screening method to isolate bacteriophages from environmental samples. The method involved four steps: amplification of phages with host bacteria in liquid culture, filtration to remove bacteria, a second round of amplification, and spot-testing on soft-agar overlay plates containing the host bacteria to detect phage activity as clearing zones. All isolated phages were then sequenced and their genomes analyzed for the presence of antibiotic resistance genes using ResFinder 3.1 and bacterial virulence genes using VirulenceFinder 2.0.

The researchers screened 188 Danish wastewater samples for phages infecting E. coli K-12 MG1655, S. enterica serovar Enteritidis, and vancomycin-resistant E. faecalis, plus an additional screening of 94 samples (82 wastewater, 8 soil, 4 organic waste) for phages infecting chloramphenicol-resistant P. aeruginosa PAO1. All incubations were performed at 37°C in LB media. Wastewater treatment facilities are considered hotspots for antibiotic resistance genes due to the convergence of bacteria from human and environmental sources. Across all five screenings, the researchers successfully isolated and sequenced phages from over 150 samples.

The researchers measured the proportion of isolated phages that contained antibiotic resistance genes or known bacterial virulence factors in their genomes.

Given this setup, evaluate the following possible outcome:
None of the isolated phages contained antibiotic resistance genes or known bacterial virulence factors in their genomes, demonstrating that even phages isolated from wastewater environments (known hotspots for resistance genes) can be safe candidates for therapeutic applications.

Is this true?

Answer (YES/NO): YES